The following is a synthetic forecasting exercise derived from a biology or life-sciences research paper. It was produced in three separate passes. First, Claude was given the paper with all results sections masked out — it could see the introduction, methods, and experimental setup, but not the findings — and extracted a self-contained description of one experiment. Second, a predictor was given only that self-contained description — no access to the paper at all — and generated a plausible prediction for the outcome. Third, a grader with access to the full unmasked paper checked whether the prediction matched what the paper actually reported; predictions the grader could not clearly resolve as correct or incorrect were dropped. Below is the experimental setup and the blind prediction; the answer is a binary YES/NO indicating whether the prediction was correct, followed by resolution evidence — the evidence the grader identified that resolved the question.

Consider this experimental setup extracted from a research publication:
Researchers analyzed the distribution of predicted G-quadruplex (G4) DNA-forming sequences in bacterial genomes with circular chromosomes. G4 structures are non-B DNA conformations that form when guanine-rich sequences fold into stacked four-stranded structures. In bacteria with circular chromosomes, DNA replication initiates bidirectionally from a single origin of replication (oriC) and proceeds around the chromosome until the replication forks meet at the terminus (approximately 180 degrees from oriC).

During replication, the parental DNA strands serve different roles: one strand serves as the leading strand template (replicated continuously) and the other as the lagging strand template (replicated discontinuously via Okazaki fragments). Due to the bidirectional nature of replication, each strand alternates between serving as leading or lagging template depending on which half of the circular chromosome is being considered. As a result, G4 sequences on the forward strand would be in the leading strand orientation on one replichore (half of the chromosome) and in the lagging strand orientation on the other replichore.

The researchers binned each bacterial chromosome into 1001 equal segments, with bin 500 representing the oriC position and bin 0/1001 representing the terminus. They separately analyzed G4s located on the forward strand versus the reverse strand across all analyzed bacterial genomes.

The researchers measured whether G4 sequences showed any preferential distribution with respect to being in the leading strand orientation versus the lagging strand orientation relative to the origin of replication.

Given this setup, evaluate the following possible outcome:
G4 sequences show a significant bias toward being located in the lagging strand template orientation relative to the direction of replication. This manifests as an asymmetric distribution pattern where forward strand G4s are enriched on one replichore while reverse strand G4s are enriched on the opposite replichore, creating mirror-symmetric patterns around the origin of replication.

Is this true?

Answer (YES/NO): NO